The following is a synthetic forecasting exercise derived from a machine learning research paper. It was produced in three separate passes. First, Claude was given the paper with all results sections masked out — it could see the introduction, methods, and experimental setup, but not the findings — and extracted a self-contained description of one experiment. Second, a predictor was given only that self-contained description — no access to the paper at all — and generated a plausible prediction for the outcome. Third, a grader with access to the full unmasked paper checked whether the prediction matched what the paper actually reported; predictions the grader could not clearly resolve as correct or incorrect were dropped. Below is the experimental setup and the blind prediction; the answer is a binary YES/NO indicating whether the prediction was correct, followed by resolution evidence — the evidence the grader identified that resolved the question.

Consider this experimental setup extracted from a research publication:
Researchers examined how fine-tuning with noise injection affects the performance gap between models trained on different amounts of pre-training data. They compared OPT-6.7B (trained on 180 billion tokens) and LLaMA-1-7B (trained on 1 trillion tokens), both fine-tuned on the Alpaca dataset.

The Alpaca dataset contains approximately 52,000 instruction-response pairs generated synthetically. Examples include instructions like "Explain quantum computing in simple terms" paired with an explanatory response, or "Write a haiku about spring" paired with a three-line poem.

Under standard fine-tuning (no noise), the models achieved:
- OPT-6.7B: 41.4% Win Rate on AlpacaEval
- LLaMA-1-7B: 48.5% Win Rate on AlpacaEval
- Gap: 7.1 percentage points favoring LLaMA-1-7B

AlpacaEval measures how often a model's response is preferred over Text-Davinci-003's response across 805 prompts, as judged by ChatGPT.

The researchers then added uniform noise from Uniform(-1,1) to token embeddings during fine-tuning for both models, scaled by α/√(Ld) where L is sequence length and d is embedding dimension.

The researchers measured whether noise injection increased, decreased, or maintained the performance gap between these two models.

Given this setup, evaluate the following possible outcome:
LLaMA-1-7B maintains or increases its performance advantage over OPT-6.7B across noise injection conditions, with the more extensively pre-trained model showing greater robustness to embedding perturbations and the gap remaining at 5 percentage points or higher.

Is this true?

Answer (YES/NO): YES